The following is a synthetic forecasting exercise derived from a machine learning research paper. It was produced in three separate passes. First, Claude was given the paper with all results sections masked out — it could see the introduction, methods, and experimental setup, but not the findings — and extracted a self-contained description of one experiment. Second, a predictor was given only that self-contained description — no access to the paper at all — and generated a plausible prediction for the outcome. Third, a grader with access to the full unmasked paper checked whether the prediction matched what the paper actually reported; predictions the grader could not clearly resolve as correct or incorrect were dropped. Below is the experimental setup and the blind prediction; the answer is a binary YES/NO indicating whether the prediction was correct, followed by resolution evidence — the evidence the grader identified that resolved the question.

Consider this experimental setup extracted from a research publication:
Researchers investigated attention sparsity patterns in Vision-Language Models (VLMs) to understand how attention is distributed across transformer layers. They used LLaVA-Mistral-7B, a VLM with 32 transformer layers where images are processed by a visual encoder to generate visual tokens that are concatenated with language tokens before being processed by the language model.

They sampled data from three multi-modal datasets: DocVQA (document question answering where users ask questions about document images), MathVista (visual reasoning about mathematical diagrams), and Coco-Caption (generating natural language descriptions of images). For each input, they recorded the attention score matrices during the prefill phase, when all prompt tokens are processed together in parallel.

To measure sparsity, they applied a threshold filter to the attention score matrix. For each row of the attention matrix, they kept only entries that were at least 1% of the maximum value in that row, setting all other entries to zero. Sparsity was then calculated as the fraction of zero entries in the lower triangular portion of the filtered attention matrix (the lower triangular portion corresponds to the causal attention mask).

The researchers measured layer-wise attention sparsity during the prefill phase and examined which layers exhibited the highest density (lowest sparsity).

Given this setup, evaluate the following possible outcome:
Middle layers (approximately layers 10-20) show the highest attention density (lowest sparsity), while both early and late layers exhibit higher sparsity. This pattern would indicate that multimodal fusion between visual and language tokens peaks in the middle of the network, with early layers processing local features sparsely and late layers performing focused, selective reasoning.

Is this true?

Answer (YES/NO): NO